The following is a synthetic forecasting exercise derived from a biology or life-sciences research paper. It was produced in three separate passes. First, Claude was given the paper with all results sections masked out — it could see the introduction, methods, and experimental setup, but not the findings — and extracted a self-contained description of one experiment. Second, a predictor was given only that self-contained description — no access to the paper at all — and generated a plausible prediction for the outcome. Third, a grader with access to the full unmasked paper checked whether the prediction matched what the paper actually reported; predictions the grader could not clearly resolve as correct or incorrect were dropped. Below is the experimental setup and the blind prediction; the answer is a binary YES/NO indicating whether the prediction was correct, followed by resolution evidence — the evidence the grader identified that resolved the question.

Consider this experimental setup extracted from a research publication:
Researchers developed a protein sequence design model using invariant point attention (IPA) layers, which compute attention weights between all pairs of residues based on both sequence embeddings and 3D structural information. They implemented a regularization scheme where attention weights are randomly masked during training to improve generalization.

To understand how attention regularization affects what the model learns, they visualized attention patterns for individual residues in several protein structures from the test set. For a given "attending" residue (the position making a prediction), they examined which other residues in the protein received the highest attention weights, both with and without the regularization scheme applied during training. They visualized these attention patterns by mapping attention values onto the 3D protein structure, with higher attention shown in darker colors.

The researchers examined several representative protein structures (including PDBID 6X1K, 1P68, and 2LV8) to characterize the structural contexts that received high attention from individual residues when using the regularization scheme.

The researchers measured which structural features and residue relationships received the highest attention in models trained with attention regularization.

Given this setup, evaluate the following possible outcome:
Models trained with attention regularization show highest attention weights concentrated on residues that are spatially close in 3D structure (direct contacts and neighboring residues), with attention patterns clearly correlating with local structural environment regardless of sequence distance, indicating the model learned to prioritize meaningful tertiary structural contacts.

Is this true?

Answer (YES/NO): NO